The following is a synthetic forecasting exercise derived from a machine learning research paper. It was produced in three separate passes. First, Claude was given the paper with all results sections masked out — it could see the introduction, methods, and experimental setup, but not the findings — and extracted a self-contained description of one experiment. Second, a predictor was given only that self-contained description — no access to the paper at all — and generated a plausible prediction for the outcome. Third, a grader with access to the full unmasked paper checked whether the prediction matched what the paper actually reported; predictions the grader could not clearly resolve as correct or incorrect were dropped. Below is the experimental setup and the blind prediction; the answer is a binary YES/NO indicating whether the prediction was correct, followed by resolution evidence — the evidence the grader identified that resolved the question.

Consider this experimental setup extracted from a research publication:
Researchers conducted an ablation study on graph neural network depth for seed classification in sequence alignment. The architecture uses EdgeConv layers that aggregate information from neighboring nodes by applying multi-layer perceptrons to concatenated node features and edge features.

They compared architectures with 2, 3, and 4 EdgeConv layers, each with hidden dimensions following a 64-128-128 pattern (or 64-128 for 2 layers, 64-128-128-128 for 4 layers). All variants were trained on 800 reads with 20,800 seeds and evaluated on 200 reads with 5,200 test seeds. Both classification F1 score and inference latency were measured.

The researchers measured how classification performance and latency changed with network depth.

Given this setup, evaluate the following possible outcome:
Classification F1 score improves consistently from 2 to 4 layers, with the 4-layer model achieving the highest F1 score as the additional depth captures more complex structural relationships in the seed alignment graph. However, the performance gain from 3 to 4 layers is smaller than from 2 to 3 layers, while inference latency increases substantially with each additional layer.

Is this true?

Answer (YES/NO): YES